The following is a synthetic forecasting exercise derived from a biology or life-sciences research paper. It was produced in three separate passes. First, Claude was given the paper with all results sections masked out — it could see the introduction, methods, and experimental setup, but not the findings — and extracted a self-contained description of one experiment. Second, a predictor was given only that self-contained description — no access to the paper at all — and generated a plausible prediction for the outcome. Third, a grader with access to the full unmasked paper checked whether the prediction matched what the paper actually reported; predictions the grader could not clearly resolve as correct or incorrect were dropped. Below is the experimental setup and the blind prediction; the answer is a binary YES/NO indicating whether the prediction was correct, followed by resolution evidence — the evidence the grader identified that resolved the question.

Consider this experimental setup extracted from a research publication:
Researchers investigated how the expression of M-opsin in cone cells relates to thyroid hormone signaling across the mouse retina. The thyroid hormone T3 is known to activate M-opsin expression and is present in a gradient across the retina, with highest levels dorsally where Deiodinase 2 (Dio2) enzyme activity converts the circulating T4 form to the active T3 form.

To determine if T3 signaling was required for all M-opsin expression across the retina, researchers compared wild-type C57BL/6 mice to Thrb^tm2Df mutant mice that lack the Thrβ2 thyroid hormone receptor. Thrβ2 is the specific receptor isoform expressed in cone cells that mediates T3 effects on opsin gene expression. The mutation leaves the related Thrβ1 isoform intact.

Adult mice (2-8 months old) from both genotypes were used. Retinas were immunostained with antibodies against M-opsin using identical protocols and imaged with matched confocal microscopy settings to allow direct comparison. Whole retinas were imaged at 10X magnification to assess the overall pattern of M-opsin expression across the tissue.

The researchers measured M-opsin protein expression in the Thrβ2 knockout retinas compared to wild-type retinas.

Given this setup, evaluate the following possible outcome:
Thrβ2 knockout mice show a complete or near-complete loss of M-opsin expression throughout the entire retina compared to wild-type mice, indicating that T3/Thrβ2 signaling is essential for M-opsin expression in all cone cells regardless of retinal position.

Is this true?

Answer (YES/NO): YES